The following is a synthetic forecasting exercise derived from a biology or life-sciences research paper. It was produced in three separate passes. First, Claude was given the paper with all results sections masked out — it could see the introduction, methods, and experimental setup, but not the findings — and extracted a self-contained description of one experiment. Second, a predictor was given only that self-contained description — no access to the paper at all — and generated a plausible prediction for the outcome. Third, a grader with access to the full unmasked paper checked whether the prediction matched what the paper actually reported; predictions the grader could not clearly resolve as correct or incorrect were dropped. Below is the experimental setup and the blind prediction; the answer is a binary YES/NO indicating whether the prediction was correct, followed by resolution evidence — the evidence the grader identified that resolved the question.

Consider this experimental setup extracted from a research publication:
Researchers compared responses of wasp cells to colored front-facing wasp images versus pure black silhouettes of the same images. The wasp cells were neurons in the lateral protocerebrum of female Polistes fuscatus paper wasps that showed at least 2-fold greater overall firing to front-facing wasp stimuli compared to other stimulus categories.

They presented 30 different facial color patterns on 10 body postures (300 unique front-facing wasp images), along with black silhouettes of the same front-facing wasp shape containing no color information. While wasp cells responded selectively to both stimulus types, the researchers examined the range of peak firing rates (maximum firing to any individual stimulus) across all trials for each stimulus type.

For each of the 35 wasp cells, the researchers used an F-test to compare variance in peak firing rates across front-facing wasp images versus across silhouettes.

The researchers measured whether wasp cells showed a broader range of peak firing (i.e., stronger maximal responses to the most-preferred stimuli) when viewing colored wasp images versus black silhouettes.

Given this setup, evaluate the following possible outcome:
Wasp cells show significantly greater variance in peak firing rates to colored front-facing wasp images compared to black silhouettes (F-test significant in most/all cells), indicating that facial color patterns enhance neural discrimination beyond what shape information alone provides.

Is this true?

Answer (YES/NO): NO